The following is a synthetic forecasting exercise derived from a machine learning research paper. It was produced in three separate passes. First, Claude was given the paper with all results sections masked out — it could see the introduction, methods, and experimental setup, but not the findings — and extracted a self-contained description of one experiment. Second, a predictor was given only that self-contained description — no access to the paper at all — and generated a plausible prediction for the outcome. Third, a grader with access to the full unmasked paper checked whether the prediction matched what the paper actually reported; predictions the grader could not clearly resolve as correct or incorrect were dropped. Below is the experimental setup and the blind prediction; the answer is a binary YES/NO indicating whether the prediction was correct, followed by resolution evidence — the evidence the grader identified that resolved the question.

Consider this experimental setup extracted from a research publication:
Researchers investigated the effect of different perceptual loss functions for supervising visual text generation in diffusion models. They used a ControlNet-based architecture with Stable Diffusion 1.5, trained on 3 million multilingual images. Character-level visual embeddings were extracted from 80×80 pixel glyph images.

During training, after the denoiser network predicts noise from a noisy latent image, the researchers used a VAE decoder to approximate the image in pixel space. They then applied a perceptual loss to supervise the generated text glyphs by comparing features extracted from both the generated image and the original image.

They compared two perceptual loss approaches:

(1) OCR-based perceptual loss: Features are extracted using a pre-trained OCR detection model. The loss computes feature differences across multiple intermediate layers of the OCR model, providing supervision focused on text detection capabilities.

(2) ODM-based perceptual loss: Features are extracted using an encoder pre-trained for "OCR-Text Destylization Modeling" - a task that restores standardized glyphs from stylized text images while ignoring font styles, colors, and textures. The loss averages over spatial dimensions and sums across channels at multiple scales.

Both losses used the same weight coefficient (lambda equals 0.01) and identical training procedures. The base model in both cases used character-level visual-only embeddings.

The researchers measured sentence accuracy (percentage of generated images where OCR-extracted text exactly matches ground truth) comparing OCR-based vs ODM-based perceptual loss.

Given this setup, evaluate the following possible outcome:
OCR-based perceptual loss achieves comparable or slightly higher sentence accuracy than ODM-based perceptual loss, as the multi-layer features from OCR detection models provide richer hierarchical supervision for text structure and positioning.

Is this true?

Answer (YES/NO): NO